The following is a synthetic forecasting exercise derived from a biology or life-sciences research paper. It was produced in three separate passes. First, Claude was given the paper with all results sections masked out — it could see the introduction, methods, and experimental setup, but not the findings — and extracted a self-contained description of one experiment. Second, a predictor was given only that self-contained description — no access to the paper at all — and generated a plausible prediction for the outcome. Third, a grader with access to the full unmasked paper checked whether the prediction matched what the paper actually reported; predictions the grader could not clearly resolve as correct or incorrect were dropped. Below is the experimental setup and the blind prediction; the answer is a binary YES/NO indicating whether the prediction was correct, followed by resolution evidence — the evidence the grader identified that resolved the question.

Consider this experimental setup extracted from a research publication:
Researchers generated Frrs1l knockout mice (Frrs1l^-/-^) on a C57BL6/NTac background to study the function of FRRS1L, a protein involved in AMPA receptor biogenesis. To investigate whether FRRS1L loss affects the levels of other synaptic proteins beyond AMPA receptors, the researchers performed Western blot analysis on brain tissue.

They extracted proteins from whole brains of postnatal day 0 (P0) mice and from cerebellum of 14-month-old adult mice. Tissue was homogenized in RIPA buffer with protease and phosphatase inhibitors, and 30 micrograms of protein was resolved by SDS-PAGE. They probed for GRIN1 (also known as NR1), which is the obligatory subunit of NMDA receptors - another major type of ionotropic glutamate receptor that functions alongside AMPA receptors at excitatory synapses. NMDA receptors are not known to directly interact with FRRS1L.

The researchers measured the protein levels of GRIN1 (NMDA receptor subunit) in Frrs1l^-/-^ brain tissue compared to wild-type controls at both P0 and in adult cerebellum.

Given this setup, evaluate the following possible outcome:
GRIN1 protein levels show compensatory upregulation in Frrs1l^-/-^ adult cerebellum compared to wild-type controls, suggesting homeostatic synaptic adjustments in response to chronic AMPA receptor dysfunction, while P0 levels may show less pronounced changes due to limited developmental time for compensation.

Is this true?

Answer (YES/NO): NO